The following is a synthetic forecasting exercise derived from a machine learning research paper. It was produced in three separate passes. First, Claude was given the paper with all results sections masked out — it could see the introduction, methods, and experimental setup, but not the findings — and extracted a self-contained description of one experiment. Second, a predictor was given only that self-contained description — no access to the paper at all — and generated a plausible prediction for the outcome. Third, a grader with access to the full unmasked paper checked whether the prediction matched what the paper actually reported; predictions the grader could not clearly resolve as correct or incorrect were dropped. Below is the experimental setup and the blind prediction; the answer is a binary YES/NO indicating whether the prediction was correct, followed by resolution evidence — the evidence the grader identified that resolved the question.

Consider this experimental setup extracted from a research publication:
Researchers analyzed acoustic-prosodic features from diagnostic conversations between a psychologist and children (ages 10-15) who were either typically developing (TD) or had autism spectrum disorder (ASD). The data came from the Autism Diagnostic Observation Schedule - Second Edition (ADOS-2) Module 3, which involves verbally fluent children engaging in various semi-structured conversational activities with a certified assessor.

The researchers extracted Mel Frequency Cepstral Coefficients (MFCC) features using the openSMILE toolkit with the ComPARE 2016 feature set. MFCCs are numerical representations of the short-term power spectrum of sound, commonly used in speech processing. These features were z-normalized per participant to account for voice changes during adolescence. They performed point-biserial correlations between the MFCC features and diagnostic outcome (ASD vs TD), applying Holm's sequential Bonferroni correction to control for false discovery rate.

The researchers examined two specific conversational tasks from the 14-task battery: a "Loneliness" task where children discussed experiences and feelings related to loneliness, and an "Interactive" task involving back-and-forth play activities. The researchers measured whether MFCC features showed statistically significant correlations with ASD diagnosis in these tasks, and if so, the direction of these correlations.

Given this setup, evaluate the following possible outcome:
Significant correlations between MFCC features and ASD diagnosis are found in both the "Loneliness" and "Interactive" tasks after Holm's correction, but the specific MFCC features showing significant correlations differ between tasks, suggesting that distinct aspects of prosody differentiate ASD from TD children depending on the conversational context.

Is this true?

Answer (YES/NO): YES